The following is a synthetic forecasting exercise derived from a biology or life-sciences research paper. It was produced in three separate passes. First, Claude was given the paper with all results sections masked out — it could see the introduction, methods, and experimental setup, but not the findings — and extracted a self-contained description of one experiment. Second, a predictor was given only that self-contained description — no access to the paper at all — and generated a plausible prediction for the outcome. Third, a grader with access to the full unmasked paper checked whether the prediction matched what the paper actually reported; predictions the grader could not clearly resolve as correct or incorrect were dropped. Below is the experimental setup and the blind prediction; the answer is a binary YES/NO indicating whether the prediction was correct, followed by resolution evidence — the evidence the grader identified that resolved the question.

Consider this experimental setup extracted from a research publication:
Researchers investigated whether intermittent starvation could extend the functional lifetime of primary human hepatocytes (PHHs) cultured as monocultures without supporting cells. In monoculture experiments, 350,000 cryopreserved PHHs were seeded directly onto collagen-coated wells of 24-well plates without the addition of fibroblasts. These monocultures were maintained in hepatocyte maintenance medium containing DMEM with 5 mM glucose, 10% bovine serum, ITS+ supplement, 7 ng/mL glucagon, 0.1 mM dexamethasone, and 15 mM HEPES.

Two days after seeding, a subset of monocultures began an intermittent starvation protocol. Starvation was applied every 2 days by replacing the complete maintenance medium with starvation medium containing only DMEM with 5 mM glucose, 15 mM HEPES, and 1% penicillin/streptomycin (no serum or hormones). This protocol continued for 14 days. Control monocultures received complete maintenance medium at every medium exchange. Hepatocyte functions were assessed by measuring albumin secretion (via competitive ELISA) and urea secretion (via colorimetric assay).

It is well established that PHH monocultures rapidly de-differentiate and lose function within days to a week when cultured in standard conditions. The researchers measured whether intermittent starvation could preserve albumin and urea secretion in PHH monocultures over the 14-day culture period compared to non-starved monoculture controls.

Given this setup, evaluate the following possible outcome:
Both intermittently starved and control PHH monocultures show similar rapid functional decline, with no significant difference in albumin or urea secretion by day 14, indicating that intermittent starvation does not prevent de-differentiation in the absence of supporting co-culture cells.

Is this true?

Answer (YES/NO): NO